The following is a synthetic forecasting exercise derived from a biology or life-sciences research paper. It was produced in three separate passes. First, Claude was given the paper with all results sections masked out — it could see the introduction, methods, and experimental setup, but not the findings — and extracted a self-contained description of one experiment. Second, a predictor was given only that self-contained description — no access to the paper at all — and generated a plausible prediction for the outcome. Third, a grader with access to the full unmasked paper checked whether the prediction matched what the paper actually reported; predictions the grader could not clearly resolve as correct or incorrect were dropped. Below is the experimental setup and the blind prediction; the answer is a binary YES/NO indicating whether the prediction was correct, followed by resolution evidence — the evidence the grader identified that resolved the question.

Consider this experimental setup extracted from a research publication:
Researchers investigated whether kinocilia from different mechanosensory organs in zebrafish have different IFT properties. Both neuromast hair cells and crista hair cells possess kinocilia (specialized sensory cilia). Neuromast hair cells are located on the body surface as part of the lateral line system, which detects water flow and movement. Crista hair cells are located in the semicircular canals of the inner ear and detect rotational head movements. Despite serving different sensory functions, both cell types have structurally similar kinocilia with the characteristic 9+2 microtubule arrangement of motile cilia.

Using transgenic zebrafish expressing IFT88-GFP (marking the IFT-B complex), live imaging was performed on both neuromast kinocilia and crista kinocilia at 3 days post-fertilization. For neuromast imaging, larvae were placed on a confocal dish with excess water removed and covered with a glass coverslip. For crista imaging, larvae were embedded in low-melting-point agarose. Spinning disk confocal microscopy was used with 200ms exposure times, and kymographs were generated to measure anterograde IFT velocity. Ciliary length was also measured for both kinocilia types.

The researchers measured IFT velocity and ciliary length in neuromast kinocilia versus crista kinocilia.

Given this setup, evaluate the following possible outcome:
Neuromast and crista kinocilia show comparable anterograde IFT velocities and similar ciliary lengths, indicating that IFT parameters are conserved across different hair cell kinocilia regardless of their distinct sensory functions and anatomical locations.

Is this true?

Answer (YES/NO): NO